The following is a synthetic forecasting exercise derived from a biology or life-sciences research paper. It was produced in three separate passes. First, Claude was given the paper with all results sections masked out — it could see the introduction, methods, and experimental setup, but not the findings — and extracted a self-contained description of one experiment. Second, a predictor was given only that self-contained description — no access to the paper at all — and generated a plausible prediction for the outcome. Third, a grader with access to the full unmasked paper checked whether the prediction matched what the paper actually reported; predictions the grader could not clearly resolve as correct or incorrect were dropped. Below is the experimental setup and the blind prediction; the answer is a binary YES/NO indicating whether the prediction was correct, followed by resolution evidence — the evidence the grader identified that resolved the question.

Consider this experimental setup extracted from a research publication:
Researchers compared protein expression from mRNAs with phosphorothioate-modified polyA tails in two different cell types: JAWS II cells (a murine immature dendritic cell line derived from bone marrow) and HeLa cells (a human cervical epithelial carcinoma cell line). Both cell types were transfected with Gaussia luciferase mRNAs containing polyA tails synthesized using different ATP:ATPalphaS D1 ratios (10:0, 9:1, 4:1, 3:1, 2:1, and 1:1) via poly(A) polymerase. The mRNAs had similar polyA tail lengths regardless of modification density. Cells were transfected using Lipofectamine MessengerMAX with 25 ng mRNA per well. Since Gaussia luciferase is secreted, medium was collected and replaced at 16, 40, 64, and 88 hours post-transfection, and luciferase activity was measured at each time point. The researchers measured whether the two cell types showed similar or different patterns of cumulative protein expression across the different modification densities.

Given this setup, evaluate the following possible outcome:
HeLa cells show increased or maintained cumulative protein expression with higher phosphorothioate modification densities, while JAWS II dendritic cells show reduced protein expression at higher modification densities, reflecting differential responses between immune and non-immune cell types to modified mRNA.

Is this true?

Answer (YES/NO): NO